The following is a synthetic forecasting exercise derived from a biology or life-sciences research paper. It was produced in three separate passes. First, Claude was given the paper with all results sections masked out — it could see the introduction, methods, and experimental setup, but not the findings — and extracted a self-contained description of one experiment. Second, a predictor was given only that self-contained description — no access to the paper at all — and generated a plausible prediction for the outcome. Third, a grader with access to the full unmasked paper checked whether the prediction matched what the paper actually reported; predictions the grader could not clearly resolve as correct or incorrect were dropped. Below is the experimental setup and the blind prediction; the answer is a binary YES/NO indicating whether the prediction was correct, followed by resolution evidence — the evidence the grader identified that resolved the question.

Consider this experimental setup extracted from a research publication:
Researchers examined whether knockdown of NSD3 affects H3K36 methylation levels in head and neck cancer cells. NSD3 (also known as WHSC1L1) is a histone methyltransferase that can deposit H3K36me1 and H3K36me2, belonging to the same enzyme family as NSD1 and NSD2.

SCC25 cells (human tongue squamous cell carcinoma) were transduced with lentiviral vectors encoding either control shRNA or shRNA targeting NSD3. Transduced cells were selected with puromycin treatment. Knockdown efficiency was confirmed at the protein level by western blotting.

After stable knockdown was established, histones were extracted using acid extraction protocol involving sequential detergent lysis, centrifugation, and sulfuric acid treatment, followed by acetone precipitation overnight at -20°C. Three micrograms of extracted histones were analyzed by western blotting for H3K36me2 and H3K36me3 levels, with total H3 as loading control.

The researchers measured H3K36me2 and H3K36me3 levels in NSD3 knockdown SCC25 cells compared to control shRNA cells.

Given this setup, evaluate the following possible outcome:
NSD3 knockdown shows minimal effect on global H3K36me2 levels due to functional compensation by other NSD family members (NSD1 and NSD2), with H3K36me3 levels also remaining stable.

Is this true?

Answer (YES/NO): NO